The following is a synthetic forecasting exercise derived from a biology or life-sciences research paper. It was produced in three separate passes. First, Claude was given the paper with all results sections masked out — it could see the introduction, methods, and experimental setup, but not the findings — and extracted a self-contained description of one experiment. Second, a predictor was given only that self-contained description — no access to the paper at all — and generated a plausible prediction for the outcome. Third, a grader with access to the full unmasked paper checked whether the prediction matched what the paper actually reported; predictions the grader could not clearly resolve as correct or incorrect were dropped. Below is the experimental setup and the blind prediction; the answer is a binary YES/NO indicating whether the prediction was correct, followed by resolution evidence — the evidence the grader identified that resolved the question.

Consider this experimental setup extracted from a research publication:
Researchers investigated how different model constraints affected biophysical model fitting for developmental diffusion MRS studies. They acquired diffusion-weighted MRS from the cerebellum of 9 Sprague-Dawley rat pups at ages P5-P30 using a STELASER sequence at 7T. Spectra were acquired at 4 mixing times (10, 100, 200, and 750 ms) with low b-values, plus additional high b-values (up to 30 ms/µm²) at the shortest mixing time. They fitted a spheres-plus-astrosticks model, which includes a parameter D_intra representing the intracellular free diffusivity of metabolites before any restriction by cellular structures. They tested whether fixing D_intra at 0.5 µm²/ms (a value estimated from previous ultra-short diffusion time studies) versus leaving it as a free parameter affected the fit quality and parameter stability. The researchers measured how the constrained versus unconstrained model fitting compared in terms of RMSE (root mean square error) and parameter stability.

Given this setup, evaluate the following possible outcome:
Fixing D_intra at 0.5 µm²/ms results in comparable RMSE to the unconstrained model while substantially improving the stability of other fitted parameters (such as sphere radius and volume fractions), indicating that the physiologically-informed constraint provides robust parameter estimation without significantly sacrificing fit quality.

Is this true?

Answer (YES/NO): YES